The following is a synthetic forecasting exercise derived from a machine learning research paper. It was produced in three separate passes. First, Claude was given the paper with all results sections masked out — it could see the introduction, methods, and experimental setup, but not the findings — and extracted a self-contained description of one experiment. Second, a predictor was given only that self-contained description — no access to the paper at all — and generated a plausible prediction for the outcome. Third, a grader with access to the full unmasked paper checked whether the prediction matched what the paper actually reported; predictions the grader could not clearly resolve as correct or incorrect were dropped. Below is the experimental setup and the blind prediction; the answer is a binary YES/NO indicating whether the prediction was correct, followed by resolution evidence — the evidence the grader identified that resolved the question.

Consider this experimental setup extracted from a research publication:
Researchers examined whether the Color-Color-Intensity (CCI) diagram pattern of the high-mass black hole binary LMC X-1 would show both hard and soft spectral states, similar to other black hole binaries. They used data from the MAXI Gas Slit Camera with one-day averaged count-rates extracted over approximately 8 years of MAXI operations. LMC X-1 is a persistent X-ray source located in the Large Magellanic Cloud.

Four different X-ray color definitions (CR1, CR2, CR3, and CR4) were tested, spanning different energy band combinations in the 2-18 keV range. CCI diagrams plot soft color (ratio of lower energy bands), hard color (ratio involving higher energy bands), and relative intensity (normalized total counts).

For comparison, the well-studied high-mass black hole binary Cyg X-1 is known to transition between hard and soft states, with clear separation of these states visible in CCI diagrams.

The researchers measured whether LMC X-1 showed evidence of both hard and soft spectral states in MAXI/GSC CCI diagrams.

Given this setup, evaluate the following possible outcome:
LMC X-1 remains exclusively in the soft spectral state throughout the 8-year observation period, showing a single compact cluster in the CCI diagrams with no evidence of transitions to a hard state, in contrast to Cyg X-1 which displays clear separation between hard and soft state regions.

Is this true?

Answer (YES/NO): YES